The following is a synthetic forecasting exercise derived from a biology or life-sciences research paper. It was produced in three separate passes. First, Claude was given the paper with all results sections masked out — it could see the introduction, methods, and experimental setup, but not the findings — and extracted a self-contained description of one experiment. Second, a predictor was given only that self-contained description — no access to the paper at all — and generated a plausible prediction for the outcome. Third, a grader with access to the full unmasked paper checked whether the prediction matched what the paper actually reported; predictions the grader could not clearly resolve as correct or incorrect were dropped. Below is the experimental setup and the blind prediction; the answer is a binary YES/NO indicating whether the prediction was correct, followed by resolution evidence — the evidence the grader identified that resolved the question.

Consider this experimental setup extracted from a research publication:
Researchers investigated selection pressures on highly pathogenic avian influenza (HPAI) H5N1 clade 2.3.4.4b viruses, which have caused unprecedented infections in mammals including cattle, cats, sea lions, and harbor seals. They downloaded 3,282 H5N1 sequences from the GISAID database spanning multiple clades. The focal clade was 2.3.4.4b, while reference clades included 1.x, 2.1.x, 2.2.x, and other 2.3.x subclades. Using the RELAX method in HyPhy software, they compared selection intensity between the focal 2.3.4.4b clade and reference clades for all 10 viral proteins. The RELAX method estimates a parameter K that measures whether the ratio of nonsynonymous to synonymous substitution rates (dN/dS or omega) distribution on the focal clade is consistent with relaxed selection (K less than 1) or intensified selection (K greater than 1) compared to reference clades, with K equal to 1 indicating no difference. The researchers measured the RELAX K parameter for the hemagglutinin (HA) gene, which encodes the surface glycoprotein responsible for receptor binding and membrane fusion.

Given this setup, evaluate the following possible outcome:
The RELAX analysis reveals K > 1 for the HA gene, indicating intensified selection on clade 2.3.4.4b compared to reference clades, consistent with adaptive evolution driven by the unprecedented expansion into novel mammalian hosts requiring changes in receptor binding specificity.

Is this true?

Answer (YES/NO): NO